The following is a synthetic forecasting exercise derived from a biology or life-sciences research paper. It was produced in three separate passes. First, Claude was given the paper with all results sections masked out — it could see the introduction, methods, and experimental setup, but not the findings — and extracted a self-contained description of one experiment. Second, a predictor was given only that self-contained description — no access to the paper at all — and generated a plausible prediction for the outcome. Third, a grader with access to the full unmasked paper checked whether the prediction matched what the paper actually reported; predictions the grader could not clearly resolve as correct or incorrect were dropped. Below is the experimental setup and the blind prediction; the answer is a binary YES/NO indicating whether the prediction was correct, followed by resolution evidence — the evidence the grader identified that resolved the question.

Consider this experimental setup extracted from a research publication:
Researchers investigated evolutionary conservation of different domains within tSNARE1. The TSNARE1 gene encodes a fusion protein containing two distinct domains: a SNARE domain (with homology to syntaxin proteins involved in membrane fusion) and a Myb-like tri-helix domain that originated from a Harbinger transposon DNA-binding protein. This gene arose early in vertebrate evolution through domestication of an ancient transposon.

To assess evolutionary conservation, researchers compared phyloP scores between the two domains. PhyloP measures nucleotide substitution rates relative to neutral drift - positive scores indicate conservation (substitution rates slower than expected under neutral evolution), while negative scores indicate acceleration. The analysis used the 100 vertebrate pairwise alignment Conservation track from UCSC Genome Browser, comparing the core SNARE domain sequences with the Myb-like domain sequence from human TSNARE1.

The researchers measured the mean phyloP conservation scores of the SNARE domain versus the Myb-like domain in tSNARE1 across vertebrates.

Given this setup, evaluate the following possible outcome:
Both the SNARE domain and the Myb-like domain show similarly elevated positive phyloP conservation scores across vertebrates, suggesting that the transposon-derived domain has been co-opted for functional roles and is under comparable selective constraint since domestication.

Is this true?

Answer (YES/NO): YES